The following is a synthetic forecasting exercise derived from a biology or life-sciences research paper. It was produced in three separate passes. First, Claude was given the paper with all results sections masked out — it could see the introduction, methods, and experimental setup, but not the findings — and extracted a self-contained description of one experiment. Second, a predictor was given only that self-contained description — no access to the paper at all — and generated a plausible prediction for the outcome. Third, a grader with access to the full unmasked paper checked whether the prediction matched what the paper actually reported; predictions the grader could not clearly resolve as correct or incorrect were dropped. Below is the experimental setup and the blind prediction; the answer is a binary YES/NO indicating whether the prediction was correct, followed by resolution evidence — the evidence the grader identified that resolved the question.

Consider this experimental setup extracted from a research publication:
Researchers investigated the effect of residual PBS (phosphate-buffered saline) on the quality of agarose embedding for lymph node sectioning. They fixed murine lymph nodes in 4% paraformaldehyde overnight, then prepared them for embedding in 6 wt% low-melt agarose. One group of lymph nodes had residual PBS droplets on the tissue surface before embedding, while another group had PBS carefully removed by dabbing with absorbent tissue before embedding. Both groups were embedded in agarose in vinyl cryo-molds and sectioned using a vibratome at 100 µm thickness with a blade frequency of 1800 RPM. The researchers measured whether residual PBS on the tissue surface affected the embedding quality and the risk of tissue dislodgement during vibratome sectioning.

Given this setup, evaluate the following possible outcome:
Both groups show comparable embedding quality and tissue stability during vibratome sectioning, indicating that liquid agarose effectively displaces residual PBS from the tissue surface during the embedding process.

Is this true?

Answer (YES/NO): NO